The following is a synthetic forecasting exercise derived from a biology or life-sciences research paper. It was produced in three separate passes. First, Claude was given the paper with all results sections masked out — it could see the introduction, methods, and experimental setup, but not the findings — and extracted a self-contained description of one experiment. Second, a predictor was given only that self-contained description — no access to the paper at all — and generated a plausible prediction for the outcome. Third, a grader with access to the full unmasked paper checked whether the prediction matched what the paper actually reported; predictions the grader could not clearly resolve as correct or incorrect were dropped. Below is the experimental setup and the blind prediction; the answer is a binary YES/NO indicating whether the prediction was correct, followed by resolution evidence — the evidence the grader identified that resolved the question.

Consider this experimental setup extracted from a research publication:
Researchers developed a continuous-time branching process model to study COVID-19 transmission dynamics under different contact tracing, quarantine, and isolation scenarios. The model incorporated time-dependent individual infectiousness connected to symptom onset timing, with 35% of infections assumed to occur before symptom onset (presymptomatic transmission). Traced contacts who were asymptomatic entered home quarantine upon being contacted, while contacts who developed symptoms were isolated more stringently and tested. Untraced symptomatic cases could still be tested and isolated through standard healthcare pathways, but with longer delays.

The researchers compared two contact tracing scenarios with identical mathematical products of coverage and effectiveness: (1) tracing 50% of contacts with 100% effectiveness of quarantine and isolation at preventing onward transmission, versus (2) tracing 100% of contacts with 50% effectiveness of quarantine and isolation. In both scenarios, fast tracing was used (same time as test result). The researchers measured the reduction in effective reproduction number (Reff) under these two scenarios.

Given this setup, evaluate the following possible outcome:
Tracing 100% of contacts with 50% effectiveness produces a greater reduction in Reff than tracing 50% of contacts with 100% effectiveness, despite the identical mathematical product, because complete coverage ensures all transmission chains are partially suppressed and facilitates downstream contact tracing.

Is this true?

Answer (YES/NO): NO